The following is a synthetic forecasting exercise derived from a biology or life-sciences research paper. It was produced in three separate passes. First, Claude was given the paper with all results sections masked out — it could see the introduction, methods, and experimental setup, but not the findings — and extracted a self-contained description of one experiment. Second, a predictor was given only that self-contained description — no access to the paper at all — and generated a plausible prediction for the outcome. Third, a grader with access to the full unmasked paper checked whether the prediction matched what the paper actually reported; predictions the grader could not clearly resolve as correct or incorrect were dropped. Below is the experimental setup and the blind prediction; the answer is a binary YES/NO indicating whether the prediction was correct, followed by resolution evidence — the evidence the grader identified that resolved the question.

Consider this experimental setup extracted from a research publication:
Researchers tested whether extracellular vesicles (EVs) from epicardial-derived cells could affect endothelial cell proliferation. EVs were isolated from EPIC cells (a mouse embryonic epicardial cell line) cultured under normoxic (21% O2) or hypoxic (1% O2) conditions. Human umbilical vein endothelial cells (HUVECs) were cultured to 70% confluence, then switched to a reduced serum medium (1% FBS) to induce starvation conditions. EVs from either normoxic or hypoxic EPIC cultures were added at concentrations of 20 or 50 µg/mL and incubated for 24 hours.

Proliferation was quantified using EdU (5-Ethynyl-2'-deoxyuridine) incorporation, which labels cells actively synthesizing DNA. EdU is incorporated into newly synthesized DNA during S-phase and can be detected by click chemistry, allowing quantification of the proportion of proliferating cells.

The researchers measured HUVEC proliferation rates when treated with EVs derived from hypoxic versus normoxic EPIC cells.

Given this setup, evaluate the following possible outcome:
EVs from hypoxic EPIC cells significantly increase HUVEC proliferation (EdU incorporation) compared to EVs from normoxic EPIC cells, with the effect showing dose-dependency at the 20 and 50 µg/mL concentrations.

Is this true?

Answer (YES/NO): NO